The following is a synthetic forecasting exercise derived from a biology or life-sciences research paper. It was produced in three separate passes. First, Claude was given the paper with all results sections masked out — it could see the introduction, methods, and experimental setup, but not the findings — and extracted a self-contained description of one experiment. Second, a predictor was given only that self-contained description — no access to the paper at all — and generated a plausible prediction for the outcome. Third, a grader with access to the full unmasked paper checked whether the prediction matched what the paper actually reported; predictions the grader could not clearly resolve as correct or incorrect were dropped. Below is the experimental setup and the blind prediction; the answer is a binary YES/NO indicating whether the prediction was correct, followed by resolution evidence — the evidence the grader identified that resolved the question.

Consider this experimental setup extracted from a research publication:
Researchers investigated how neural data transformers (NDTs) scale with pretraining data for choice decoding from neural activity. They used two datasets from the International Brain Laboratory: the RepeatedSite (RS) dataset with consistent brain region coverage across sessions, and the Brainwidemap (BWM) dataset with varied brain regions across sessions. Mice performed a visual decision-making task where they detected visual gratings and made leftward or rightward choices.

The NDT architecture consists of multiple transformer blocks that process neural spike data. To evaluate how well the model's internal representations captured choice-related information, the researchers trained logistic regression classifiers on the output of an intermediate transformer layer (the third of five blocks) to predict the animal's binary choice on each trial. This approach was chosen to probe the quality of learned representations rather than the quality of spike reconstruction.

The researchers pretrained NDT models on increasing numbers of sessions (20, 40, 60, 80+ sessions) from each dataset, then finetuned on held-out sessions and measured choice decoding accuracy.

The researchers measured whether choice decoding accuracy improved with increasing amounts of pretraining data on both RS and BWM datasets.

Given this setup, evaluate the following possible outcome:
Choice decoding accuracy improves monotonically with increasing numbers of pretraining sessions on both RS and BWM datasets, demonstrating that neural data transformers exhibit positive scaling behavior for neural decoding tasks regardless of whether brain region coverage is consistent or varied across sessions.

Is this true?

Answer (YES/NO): NO